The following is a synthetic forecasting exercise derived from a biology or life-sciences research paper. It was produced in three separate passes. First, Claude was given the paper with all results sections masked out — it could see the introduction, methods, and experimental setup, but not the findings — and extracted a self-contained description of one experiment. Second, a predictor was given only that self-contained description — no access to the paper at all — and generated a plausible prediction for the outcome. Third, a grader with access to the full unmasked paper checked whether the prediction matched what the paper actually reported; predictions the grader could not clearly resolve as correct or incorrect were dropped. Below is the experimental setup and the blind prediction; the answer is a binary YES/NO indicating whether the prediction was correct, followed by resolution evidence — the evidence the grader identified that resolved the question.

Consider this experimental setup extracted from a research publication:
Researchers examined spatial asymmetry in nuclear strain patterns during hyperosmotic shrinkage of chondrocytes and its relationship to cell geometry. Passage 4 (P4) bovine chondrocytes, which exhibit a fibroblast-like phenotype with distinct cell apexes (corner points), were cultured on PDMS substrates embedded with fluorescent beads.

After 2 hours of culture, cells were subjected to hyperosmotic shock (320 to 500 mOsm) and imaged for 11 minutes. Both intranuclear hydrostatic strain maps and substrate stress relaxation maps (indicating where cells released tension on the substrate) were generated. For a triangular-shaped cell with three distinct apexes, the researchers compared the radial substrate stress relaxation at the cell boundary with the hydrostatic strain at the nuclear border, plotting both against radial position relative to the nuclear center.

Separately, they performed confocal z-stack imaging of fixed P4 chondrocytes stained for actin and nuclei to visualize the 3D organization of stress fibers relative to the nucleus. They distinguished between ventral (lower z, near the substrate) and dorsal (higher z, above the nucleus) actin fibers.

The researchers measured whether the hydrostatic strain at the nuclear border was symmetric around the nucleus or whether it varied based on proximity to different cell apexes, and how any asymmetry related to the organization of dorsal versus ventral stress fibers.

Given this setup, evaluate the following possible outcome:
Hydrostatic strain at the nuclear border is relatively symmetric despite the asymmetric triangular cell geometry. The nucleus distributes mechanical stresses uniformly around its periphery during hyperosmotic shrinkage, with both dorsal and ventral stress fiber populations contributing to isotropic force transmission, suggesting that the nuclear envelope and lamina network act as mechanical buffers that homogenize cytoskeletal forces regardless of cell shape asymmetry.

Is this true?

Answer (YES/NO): NO